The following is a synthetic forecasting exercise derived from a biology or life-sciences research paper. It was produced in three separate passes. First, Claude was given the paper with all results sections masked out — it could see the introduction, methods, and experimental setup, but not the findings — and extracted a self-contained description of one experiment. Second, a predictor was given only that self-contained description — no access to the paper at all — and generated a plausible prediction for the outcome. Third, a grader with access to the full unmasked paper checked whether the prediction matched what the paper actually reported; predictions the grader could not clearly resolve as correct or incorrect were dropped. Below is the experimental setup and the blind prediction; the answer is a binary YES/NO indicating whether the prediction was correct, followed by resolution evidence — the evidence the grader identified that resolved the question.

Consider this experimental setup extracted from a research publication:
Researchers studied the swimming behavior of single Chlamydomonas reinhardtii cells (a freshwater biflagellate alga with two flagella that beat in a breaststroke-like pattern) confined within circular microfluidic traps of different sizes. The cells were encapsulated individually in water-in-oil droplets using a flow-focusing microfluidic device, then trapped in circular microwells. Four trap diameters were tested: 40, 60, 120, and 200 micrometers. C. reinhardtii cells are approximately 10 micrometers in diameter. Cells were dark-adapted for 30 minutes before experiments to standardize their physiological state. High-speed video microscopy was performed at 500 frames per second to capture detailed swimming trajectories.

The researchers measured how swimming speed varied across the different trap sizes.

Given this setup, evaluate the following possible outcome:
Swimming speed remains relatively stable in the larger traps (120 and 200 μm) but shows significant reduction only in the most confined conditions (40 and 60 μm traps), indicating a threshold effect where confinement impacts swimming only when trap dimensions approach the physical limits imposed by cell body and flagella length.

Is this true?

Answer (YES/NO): NO